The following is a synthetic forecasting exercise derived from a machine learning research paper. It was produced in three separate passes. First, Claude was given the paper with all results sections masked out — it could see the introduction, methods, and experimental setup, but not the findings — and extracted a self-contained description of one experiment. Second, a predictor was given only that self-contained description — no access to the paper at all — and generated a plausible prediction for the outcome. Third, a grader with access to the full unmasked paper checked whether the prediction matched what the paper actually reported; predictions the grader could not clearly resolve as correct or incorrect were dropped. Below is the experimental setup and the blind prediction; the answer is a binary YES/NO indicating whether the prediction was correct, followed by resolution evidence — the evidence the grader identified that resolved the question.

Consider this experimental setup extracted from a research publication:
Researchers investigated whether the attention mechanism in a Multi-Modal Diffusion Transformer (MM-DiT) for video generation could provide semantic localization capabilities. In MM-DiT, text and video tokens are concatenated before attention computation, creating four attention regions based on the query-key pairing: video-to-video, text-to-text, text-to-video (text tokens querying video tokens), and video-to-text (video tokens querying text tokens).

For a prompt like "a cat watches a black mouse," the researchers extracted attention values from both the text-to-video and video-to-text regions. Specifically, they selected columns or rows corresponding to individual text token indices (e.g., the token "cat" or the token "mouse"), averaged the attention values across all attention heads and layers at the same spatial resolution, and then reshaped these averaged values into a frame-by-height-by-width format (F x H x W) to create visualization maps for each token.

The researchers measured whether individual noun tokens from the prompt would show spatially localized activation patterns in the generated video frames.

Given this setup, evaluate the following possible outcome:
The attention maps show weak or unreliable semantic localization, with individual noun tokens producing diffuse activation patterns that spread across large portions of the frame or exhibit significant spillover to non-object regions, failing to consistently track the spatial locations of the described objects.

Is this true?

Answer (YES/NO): NO